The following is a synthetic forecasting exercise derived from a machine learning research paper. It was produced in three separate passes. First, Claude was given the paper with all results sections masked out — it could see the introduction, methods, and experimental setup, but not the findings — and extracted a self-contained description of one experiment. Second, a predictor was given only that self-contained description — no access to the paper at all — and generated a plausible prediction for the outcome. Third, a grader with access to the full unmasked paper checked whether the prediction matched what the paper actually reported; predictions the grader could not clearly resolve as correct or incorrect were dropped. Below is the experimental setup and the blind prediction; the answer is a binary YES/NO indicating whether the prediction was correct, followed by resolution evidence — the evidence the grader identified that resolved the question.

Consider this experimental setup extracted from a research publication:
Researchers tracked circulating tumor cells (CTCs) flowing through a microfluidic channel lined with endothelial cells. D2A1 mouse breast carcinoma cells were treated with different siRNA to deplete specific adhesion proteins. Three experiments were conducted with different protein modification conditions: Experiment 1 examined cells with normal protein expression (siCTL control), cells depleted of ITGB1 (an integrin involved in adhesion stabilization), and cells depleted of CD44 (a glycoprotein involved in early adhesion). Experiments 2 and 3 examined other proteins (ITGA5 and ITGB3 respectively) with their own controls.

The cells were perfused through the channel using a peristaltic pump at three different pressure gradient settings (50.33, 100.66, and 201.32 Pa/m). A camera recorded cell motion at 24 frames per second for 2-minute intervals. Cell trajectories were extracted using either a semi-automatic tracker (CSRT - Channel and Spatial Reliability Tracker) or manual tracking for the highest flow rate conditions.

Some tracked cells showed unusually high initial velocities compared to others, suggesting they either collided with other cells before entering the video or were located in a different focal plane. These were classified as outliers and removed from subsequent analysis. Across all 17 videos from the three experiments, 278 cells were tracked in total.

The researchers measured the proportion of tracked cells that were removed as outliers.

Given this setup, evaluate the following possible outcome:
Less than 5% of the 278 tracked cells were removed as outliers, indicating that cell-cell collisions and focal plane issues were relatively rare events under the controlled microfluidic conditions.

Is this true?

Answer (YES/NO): NO